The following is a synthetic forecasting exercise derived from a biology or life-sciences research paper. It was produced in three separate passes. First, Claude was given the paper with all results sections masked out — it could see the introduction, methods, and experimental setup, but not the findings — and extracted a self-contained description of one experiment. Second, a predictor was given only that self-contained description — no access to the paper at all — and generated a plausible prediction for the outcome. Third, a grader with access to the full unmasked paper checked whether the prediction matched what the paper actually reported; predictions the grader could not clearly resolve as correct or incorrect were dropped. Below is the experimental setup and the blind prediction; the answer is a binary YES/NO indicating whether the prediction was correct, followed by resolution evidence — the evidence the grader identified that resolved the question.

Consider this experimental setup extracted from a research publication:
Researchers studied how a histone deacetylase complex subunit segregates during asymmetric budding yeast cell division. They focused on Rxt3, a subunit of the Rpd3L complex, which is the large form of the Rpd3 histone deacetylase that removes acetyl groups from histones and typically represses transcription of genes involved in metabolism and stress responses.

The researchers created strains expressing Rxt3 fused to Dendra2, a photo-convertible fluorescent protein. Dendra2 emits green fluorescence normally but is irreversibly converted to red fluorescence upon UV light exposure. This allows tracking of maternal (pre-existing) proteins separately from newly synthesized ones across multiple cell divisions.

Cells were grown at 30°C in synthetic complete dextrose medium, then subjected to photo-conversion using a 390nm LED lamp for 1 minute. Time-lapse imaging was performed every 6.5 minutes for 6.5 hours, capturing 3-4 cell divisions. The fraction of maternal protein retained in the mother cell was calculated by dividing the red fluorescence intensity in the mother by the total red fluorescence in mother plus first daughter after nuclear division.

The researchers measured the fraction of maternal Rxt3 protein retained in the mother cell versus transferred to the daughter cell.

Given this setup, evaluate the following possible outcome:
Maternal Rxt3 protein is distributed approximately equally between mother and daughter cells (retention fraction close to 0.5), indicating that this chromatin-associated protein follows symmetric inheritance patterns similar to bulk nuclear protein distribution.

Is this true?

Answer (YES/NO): NO